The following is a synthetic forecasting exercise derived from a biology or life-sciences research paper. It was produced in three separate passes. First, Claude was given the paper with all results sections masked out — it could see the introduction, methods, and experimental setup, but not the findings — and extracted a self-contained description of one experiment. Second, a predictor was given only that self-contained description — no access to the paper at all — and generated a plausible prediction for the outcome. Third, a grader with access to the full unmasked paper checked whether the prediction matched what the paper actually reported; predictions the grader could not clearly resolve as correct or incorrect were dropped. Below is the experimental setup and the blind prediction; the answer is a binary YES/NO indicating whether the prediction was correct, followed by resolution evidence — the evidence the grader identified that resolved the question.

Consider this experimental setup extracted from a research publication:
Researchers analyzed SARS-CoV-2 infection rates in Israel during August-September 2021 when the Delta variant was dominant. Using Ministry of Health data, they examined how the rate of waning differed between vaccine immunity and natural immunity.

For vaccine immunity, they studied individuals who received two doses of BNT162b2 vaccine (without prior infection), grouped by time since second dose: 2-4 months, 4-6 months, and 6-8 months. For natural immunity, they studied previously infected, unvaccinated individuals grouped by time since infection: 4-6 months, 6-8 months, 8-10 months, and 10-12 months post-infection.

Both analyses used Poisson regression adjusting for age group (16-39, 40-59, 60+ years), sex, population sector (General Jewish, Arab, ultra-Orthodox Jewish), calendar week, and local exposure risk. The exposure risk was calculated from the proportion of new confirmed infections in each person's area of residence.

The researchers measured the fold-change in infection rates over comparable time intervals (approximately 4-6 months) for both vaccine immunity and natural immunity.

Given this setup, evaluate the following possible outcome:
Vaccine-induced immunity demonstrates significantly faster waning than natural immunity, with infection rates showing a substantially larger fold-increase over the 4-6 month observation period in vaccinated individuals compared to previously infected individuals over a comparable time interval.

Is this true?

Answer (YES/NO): YES